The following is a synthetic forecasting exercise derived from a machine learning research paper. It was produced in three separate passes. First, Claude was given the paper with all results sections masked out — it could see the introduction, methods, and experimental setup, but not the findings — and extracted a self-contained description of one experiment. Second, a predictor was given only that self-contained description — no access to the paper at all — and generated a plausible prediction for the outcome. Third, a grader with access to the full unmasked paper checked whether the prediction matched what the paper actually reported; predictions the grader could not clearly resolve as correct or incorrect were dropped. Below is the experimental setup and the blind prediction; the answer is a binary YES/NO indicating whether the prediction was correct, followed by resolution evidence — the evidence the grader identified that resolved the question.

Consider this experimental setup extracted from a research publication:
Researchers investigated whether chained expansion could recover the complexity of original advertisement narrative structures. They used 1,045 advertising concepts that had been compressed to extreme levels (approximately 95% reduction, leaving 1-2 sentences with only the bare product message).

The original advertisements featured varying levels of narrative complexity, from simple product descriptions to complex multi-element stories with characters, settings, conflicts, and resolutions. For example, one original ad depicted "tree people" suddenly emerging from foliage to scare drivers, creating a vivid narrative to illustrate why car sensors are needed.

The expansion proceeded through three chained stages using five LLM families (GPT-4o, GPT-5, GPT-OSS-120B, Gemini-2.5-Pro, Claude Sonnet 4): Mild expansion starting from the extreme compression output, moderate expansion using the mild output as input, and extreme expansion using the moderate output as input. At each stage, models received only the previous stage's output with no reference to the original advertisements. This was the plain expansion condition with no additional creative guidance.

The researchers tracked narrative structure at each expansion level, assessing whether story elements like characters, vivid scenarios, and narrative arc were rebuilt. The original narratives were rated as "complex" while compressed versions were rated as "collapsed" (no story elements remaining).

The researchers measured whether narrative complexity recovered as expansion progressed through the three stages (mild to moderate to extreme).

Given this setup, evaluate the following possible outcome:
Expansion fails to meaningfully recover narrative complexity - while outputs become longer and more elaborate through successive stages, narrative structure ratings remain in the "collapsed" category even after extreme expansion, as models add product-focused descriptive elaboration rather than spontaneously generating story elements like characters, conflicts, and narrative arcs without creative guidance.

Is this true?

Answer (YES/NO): NO